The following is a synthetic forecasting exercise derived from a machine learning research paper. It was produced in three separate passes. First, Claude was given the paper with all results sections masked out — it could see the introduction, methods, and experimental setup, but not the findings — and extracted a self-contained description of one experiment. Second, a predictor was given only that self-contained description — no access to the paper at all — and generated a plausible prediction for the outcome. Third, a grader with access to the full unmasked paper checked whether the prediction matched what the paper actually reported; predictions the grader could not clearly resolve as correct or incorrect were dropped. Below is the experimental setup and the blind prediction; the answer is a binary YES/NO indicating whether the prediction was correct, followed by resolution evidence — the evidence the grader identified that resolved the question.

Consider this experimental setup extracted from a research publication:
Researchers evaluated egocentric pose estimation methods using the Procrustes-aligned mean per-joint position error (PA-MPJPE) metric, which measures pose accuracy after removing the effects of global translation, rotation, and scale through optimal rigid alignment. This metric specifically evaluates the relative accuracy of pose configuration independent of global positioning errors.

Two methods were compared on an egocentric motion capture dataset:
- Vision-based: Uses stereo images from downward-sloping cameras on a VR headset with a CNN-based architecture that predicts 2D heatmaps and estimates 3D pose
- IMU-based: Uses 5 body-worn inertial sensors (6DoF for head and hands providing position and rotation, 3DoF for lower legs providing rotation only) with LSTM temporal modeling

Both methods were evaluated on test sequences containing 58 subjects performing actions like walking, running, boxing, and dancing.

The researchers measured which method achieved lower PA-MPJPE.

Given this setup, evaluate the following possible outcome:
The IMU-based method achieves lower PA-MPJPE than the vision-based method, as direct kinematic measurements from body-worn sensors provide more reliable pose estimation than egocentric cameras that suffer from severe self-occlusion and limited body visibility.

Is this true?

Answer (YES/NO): YES